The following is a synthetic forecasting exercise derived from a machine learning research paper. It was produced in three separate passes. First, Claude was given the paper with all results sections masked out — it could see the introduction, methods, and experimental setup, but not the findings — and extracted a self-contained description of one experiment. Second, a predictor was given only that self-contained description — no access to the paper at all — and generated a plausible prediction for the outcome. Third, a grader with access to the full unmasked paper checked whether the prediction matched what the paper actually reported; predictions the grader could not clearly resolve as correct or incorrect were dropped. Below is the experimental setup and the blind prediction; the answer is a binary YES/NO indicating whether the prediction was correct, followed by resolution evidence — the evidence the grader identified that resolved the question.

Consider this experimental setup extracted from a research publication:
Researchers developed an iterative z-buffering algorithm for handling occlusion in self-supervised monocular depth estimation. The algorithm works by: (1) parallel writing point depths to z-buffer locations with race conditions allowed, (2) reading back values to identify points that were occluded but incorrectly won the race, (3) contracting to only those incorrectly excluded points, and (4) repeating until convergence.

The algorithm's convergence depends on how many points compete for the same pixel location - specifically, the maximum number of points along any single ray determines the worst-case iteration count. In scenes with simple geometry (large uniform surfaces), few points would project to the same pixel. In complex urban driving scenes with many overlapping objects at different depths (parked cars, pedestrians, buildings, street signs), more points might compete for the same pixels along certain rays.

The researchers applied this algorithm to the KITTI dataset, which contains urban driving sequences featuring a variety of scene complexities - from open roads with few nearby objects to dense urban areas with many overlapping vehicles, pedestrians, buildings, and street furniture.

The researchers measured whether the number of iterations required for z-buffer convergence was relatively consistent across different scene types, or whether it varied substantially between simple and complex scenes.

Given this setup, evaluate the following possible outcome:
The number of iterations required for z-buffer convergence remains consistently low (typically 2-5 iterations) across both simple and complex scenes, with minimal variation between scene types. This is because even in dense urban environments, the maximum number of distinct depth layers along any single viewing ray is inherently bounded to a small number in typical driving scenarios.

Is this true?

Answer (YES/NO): YES